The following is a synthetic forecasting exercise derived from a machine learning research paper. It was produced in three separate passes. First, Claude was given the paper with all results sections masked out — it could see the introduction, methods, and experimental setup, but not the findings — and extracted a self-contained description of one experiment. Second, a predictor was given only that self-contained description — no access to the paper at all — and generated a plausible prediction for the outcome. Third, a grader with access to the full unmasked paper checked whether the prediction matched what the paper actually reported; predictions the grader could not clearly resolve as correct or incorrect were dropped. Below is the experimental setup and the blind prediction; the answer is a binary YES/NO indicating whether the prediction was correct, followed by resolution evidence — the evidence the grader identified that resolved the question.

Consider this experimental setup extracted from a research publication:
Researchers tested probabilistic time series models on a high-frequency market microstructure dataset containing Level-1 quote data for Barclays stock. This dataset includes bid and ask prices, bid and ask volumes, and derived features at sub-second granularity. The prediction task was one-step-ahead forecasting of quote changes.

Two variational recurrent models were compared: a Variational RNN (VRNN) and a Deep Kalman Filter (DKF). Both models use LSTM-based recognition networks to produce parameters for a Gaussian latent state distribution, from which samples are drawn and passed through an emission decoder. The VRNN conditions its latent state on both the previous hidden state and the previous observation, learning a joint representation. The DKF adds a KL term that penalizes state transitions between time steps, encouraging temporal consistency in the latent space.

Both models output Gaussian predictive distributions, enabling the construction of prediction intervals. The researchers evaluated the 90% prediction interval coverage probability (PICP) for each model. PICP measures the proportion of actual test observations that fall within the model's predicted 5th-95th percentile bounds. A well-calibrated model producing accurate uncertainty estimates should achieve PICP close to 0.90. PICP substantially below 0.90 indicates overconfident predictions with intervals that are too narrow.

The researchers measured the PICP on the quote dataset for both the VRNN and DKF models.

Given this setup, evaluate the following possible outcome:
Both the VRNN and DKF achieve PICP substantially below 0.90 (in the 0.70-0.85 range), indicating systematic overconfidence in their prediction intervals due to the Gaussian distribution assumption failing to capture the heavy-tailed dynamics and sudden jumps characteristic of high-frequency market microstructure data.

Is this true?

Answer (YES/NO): NO